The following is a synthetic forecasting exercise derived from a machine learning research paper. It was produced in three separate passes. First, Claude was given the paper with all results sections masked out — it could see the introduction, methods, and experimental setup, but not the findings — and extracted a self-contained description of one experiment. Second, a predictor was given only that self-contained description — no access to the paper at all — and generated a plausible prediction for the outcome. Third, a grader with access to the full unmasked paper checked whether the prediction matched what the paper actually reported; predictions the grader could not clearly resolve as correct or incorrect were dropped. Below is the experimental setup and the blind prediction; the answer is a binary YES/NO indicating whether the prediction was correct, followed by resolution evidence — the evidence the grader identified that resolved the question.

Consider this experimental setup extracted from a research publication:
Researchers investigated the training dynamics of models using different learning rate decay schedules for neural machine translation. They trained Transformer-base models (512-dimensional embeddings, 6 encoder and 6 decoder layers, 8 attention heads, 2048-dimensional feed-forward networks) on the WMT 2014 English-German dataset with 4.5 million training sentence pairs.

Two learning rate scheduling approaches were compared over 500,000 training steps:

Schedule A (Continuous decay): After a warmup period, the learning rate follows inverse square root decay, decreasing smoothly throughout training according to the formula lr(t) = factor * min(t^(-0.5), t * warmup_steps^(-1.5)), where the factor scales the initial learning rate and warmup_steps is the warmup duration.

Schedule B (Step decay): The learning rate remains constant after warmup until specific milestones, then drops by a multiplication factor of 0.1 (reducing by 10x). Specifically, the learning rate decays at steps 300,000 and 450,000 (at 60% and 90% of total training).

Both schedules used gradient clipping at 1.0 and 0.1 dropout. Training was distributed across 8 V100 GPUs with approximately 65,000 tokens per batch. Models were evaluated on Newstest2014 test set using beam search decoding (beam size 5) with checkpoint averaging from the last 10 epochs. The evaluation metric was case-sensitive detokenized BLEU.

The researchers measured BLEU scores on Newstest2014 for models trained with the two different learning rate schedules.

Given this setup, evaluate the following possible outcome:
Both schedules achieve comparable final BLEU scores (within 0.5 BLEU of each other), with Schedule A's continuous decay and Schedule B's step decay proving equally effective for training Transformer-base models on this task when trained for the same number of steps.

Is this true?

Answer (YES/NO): NO